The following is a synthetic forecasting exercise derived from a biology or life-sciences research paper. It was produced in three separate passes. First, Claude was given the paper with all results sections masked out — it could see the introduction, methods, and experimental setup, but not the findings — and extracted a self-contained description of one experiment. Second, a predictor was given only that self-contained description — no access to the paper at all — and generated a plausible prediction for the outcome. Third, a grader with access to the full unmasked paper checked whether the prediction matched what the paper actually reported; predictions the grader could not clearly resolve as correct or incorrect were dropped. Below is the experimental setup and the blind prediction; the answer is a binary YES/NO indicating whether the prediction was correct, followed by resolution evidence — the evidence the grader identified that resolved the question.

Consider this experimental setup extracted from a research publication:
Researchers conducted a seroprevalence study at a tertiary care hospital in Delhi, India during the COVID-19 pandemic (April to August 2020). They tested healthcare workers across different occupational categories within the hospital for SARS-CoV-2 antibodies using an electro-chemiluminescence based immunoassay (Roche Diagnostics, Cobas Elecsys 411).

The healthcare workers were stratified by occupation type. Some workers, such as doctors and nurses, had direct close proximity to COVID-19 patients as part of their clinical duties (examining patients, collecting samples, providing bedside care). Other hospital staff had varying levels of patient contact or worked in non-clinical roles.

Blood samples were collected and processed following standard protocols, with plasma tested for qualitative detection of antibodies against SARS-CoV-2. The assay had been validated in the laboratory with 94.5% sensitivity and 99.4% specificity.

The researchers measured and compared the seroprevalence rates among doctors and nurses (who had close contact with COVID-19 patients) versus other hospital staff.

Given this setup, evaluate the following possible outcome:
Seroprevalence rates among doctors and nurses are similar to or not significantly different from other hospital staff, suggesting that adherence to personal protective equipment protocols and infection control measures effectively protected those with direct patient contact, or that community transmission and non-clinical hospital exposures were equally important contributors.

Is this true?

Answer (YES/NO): NO